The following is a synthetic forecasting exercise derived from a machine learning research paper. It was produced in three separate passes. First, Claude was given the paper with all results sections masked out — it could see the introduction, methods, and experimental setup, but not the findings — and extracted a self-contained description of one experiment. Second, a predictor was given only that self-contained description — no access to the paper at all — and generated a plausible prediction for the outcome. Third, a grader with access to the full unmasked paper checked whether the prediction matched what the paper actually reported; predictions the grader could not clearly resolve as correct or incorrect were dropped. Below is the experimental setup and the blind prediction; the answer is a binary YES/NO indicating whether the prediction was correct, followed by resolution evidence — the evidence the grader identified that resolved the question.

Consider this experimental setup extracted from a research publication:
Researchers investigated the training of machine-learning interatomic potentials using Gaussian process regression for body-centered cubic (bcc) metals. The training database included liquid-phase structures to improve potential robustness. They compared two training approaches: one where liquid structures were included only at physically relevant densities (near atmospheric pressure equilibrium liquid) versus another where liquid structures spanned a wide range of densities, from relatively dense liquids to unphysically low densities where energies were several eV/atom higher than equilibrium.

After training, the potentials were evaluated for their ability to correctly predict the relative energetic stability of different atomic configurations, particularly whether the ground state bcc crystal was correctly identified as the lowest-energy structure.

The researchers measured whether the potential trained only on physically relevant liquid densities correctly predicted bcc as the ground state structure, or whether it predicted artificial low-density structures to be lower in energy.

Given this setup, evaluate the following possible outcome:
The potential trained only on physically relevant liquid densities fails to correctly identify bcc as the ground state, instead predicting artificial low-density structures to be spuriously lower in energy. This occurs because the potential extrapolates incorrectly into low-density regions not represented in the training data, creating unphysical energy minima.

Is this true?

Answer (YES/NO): YES